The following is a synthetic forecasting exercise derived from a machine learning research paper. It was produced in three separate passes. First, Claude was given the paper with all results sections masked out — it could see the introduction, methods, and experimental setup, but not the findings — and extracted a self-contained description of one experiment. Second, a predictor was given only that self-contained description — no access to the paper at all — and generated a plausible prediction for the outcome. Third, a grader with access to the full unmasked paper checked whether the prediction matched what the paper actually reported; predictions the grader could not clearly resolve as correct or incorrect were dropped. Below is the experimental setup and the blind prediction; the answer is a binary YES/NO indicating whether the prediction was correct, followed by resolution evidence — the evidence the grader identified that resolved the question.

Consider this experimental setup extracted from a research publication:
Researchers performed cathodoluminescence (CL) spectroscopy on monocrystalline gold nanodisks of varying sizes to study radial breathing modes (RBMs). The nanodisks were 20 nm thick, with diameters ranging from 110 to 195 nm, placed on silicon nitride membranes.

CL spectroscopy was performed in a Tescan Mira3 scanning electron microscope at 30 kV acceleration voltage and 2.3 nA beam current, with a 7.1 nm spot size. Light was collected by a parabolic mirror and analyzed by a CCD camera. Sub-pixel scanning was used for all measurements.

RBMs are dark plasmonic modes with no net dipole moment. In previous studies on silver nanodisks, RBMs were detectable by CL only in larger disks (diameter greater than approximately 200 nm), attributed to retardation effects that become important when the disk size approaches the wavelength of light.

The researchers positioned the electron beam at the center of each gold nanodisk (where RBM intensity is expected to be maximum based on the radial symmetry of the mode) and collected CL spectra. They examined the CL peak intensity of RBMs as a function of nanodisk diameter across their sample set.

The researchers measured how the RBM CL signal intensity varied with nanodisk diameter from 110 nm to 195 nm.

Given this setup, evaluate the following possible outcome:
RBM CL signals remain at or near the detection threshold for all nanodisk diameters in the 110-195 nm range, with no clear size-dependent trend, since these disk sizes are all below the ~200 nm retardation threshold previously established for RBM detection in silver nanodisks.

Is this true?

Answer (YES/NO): NO